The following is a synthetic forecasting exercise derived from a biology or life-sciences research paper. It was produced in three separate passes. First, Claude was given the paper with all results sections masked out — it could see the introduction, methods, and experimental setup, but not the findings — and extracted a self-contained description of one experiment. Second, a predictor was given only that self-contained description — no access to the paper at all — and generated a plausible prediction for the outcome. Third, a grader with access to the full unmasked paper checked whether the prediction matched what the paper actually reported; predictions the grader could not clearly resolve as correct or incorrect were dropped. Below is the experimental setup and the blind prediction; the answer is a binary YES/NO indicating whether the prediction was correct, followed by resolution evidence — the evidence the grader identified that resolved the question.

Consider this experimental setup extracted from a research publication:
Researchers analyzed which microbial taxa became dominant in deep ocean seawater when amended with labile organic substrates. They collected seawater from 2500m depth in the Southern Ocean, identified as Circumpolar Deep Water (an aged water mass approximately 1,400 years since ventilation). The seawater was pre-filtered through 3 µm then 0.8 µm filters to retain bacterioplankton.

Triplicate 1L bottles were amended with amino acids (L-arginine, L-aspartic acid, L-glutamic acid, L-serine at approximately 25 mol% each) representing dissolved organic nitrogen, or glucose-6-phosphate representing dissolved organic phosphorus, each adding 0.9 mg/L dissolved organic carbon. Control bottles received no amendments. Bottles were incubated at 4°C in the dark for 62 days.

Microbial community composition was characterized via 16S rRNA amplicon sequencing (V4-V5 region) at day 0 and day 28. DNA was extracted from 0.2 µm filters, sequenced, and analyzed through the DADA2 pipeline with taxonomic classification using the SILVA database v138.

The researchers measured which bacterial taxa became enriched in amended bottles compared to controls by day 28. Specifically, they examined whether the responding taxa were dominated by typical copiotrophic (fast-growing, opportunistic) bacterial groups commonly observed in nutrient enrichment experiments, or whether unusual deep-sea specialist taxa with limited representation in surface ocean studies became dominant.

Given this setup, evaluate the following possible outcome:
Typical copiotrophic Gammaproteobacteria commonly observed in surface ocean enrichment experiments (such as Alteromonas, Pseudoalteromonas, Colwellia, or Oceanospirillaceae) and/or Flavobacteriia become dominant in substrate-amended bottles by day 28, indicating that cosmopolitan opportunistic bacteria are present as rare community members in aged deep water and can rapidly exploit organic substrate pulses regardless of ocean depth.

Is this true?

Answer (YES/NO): YES